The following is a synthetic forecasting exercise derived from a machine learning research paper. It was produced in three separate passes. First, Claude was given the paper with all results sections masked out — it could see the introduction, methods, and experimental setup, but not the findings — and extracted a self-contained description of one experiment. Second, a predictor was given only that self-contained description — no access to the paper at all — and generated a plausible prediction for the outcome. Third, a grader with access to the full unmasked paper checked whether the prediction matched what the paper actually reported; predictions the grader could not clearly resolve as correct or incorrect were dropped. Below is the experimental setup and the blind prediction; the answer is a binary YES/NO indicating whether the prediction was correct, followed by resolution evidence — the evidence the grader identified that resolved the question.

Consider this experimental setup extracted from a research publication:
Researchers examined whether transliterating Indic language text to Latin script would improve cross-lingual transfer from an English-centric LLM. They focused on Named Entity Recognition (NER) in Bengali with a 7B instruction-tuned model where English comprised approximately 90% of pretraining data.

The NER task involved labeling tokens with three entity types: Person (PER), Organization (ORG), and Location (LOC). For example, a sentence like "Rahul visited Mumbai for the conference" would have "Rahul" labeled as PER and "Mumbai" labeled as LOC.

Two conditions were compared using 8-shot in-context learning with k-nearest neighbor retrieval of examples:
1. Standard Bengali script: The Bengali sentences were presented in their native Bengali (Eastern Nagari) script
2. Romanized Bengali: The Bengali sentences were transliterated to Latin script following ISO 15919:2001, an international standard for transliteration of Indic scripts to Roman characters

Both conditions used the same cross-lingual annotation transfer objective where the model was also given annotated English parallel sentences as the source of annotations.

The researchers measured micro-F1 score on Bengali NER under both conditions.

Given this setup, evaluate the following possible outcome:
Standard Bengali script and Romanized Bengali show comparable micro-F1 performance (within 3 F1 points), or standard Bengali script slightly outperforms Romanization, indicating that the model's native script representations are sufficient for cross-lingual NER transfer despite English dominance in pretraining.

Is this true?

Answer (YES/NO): NO